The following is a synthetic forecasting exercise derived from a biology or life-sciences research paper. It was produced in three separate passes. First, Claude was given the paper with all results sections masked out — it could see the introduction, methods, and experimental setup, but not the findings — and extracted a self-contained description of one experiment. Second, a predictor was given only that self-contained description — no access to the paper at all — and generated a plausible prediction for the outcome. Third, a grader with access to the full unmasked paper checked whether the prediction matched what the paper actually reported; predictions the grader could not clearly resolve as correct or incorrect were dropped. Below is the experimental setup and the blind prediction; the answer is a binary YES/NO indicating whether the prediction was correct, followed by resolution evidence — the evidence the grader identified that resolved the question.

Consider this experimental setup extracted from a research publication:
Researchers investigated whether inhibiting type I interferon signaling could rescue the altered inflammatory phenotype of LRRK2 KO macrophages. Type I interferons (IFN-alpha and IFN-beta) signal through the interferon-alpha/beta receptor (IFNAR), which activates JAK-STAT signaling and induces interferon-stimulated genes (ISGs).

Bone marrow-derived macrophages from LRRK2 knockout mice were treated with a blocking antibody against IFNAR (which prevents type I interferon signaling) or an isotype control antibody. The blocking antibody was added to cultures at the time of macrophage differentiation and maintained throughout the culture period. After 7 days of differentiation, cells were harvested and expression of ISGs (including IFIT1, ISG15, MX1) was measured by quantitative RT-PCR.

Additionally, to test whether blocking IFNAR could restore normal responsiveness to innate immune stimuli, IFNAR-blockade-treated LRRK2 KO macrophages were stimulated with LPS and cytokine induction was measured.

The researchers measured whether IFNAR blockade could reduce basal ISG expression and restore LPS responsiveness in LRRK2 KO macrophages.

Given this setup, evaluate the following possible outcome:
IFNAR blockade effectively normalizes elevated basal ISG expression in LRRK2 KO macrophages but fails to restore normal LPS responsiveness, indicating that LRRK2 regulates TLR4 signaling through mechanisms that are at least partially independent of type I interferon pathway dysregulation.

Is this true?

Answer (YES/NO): NO